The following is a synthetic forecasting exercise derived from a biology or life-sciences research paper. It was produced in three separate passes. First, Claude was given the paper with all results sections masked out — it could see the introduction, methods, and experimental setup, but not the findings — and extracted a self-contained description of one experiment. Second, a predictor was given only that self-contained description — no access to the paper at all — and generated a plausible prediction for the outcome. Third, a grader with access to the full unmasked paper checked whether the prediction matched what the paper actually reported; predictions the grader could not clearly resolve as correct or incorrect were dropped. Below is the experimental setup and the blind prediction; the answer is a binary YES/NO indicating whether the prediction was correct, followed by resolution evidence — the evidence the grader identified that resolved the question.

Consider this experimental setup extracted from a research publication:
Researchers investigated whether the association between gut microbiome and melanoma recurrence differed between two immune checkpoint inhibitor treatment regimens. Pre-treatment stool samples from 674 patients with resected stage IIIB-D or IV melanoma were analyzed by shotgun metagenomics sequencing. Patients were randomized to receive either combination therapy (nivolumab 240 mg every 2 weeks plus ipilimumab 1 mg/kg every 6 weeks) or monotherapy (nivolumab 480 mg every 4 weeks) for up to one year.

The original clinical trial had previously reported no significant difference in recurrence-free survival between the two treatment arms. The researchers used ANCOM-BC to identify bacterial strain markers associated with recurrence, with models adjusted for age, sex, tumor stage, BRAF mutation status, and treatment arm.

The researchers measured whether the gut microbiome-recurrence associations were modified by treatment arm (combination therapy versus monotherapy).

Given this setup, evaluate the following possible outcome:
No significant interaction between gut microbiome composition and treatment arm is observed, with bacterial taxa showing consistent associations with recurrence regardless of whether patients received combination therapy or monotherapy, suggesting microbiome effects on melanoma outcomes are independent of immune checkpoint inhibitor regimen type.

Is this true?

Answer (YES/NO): YES